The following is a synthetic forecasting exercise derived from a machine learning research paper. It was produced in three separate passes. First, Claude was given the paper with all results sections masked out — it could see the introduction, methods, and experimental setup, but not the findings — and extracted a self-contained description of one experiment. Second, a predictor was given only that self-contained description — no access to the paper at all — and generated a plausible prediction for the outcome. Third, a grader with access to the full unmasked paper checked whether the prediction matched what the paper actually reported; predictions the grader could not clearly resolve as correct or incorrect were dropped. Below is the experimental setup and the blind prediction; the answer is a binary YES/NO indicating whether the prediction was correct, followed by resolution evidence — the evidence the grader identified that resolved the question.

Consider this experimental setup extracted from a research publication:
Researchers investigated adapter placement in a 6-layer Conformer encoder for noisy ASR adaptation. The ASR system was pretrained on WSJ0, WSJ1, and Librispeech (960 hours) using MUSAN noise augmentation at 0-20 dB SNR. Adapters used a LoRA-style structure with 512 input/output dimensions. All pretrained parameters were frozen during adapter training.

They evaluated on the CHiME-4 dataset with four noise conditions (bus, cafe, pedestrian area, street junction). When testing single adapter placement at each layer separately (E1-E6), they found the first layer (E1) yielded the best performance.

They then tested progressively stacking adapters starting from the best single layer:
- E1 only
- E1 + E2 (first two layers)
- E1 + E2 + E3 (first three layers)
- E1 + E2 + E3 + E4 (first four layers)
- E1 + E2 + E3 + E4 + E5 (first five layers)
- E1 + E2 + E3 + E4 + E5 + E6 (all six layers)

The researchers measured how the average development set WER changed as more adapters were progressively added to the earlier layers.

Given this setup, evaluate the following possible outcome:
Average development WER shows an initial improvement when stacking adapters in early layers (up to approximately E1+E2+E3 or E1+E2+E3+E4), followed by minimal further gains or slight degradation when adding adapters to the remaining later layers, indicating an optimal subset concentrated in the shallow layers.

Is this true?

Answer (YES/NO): YES